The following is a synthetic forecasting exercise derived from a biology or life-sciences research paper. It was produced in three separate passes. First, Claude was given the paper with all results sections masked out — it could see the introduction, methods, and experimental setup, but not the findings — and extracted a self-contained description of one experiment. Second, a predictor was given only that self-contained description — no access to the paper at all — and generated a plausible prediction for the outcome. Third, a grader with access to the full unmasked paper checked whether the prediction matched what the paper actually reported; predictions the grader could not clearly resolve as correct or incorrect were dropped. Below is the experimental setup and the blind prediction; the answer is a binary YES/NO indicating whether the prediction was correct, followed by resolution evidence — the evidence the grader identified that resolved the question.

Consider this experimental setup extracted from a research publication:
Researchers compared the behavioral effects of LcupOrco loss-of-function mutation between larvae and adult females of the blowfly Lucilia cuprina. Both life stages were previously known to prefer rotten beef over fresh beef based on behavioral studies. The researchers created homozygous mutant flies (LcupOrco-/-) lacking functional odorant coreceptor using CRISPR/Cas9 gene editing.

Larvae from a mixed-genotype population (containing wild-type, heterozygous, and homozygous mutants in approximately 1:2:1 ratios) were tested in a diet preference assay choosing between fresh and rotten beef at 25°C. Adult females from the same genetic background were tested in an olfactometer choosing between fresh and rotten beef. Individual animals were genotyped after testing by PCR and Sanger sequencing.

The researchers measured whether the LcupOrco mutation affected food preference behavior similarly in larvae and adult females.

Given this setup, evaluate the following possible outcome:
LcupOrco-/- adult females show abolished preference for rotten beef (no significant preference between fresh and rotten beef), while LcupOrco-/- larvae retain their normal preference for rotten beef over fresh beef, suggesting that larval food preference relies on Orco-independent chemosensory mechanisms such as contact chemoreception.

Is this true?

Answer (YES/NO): YES